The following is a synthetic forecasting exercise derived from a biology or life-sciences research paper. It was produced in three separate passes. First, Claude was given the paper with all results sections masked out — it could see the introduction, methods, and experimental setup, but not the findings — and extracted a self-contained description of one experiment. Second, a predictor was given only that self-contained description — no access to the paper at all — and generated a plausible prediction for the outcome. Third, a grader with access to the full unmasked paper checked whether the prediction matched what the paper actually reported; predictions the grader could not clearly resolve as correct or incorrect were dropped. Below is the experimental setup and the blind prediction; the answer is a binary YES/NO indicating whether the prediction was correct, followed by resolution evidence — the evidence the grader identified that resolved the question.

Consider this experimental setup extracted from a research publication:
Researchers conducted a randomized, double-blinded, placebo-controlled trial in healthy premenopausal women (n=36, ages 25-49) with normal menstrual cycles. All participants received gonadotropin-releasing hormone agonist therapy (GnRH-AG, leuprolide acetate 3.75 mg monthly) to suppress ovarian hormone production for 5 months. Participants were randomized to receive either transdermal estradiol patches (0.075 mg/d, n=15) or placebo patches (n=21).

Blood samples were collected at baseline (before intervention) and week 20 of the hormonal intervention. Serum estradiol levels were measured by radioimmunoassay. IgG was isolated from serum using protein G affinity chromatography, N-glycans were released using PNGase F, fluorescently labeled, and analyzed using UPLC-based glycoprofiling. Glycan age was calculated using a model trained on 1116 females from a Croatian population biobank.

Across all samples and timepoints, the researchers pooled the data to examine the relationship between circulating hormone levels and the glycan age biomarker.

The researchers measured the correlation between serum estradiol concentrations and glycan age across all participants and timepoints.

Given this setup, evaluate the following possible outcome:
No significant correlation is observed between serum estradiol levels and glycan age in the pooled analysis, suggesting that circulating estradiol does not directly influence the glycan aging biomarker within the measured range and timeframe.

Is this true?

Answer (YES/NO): NO